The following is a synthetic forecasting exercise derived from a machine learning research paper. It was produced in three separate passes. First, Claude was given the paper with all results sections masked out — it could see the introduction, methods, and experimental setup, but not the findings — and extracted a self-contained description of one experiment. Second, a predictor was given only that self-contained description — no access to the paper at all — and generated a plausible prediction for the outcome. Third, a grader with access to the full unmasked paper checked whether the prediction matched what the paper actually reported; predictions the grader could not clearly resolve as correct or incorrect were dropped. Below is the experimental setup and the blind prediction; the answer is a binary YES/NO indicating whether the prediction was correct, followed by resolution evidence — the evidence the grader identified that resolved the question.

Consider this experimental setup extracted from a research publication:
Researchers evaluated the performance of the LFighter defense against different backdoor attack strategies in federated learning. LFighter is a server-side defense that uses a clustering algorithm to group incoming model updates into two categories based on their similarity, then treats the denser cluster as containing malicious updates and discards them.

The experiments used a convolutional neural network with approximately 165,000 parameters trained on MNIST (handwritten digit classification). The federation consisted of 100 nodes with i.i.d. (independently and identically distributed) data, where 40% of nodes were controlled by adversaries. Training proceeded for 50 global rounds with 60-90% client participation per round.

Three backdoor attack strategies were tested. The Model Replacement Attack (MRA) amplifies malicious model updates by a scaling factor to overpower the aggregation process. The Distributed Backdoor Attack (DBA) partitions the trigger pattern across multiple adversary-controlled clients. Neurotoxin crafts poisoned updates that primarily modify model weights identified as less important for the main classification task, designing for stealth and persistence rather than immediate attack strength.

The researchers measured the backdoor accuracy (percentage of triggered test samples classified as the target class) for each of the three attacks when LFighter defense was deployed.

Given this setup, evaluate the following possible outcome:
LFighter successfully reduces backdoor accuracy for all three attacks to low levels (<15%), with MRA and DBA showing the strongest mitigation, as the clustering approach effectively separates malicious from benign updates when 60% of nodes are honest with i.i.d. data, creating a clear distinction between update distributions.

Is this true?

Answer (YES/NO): NO